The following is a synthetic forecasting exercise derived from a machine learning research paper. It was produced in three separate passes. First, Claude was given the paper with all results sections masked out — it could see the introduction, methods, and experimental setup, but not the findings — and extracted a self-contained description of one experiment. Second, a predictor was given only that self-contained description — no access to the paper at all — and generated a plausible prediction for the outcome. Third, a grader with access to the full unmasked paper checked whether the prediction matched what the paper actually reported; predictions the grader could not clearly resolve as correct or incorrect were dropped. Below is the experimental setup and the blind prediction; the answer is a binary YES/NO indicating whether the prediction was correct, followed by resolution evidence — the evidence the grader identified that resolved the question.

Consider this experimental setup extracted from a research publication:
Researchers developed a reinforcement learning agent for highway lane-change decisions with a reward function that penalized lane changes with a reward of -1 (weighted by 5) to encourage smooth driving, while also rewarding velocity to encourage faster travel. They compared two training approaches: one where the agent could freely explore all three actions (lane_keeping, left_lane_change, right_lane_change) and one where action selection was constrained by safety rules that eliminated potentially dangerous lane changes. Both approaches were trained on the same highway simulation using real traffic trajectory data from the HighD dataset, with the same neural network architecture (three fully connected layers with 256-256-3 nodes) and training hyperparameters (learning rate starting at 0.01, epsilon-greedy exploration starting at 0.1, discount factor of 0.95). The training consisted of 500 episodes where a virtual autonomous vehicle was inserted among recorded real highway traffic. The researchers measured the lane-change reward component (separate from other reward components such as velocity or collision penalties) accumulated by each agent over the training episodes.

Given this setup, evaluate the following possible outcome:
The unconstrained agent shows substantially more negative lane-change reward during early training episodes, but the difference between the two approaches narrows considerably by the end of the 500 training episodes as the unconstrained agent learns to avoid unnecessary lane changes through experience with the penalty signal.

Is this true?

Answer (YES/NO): NO